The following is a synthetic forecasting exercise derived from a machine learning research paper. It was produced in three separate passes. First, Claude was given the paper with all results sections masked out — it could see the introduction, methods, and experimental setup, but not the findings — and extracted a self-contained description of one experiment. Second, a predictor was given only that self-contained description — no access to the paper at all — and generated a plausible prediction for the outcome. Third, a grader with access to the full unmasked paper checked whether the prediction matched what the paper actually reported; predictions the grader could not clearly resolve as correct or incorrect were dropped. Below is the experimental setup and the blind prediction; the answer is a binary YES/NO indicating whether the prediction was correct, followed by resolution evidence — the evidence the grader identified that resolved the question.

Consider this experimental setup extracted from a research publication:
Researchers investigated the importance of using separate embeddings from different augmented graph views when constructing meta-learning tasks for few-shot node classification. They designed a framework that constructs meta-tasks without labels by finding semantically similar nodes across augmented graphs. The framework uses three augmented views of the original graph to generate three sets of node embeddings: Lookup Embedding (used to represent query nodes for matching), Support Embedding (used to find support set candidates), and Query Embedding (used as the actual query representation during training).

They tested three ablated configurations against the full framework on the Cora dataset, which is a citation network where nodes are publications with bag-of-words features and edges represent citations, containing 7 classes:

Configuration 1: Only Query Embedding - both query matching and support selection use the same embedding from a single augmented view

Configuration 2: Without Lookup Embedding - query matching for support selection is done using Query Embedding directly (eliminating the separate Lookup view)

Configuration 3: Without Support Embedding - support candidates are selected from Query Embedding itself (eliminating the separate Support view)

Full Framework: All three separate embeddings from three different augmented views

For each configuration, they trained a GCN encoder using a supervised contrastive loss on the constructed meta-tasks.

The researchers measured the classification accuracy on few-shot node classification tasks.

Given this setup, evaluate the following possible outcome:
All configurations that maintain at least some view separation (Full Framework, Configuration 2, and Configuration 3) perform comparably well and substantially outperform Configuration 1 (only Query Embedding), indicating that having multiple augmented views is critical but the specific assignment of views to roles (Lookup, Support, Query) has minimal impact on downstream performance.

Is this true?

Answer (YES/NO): NO